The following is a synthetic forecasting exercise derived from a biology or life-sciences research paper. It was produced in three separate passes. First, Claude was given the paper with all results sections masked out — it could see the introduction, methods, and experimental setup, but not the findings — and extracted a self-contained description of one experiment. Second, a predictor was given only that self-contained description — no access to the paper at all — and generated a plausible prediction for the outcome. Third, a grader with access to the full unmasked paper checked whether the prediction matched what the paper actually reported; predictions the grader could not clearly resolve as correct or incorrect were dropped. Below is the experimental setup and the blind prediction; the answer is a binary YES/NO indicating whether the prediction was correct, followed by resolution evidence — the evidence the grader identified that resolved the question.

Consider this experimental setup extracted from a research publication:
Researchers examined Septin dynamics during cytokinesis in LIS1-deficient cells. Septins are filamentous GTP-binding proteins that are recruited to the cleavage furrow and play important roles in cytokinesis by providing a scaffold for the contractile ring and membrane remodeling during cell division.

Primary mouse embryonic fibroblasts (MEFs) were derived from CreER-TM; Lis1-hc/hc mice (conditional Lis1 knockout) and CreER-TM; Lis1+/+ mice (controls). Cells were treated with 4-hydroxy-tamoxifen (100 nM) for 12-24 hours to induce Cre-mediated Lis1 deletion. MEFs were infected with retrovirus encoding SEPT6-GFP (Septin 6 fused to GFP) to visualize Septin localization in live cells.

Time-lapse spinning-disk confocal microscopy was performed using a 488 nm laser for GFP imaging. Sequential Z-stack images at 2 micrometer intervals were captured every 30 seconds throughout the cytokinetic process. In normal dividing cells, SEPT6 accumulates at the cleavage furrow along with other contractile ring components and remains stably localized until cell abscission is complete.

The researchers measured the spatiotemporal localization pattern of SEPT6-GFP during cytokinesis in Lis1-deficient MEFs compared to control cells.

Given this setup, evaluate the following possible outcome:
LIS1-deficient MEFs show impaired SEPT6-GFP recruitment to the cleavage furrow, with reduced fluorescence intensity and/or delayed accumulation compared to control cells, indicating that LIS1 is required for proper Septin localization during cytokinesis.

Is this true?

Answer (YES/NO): NO